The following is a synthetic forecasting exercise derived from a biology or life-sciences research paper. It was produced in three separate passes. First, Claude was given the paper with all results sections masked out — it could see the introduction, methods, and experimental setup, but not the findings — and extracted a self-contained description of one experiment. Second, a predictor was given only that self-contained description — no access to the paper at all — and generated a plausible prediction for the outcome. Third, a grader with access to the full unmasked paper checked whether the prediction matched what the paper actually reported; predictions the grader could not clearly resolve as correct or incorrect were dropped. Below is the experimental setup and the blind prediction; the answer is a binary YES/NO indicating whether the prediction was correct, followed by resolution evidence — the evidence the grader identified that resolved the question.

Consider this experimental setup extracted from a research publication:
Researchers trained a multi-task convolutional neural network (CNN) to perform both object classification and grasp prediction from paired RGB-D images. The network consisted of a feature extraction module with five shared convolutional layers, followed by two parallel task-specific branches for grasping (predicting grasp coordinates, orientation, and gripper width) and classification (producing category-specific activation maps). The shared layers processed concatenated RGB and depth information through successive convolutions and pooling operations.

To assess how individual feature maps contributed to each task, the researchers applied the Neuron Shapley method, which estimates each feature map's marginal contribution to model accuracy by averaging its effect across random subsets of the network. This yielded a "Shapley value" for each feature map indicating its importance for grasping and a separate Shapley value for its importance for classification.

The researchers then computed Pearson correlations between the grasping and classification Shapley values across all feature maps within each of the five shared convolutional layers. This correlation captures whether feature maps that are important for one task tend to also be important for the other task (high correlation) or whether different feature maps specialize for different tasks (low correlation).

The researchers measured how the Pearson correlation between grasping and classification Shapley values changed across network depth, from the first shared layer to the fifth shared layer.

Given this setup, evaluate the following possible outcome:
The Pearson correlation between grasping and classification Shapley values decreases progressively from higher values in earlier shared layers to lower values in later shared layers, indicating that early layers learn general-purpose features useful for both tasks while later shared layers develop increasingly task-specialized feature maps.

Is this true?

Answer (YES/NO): NO